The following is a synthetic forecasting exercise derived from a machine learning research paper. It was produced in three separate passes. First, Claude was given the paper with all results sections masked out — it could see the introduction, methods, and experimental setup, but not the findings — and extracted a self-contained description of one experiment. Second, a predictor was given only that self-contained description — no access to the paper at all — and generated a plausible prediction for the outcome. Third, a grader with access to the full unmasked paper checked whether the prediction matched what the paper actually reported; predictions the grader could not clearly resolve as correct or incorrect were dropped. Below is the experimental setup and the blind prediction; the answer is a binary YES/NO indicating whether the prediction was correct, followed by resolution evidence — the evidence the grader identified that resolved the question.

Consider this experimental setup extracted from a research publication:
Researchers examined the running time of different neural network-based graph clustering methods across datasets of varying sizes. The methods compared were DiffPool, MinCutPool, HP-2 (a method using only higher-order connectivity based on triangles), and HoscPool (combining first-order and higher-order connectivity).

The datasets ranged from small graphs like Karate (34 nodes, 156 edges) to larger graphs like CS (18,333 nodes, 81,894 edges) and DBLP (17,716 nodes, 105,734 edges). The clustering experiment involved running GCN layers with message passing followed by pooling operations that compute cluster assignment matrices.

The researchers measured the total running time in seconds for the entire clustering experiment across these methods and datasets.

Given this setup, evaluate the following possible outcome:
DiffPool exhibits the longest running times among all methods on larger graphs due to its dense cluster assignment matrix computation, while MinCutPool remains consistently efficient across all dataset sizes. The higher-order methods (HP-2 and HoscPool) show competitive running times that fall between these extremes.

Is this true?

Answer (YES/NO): NO